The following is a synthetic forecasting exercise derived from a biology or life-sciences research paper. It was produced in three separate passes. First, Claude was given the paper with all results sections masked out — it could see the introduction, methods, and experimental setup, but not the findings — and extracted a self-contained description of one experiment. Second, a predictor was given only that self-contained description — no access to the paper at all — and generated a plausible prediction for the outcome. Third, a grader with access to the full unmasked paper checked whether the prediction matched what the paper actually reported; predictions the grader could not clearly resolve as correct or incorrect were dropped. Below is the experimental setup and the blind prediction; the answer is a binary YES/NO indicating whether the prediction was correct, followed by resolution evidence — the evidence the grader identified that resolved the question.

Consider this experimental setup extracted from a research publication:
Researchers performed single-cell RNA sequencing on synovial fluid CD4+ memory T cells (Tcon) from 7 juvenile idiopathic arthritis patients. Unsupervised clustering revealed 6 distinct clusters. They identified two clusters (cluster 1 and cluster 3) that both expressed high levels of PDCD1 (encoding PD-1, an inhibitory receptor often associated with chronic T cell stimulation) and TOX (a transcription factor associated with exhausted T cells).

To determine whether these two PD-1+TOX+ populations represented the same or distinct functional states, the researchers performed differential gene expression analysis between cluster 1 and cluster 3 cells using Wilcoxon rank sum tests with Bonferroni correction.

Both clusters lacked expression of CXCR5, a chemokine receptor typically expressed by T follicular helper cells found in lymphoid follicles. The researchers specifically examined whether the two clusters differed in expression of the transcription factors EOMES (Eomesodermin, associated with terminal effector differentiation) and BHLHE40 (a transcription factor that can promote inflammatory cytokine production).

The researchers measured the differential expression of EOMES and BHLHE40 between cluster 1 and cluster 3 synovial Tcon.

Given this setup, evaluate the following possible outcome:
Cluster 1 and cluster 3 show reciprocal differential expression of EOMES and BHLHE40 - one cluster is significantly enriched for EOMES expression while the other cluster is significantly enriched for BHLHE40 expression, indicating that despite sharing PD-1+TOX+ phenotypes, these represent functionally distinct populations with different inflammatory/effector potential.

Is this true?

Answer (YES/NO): YES